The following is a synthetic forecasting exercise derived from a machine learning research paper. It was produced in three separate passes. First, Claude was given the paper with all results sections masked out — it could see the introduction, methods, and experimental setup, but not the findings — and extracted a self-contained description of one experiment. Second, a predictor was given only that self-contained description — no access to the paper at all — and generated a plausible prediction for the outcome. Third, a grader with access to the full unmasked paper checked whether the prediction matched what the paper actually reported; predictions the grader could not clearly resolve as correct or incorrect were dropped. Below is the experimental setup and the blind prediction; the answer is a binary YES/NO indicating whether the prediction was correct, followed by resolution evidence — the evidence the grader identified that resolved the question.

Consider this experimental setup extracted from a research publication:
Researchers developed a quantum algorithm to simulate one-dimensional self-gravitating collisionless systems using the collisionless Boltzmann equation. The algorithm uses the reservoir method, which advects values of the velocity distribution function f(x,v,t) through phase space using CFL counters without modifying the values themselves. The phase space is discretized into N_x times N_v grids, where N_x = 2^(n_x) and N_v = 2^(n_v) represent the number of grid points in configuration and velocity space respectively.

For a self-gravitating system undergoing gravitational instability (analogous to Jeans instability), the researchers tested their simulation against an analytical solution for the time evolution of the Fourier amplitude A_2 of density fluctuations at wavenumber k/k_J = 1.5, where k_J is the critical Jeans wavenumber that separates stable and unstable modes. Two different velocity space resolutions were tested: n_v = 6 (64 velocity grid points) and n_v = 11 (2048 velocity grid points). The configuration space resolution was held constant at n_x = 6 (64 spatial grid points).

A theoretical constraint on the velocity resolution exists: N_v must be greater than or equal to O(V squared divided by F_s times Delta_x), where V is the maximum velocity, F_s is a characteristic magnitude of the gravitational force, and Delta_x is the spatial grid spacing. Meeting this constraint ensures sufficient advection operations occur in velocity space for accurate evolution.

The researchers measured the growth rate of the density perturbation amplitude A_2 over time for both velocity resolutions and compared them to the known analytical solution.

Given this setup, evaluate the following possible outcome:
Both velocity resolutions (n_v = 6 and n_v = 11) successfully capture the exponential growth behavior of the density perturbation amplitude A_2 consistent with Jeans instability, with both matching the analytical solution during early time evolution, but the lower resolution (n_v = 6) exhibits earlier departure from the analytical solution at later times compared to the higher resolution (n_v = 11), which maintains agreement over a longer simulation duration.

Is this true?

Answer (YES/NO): NO